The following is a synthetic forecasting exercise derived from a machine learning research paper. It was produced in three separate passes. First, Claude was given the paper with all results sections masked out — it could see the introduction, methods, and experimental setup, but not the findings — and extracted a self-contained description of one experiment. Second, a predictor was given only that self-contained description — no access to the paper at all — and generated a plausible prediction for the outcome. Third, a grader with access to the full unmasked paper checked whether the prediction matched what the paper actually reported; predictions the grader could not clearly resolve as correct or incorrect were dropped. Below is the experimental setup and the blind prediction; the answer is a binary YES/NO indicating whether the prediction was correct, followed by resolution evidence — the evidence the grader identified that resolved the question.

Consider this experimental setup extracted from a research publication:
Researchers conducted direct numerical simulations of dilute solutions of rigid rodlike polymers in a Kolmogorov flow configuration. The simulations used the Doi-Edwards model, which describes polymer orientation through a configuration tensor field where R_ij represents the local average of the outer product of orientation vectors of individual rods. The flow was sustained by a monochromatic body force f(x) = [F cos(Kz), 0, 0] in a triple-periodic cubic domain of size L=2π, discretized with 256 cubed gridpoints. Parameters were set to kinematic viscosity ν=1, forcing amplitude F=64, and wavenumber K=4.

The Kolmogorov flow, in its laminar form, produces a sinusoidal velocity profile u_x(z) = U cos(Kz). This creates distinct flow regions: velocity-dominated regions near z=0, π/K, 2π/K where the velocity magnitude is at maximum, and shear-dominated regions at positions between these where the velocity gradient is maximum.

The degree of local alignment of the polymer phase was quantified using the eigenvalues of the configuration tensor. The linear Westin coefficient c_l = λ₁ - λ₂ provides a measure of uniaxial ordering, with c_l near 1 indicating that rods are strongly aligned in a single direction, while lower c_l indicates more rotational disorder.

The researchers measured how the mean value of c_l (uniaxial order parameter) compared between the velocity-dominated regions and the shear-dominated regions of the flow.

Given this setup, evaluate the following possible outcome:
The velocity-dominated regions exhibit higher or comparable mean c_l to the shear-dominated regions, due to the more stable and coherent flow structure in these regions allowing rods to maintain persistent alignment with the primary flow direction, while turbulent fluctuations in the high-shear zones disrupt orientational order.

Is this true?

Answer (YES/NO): NO